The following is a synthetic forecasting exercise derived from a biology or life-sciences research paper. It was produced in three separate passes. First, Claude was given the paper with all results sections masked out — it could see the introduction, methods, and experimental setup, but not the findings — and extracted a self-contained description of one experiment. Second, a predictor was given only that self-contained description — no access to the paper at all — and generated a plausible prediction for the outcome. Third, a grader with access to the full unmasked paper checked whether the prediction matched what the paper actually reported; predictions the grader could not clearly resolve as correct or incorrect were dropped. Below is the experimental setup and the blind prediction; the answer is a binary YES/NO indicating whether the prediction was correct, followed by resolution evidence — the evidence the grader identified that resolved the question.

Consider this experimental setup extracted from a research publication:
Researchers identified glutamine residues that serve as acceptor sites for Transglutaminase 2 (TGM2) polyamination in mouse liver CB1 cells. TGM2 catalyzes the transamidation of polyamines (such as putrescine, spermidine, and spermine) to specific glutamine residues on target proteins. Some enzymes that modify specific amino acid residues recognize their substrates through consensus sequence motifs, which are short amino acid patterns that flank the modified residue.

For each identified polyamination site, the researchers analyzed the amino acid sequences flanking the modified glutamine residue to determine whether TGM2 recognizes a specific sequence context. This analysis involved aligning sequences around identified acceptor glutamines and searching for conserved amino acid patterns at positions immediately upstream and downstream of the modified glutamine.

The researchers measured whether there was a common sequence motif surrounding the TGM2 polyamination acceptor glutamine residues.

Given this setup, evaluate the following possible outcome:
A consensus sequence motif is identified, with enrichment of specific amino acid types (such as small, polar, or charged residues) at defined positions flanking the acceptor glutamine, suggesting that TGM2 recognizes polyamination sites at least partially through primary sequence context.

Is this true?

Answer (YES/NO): NO